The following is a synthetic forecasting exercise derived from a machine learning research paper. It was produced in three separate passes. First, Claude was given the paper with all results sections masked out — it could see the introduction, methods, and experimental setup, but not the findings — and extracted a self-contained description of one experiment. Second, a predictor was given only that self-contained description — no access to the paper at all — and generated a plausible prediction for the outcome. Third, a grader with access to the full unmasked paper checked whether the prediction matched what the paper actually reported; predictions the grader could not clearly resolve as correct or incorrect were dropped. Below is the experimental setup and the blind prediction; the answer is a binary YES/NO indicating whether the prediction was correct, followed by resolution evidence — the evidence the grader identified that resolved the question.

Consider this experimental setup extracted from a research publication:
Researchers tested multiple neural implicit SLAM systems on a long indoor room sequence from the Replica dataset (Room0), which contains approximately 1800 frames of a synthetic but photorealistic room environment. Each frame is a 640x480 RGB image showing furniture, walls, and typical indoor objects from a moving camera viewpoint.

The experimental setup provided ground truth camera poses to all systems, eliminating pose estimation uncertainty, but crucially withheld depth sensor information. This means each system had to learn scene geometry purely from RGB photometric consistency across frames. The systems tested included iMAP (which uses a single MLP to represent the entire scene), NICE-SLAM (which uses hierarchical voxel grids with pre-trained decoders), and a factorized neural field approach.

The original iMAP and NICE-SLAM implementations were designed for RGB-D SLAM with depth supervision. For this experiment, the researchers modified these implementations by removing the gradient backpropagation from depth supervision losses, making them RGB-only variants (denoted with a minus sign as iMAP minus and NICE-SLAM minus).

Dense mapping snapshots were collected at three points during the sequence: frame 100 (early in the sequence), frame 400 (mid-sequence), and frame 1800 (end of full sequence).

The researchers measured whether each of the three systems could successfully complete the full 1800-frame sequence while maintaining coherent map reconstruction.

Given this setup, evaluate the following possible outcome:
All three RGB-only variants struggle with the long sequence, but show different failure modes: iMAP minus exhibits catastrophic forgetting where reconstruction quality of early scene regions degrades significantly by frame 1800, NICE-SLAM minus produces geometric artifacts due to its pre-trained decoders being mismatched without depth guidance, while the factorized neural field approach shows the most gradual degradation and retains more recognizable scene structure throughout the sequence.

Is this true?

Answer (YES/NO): NO